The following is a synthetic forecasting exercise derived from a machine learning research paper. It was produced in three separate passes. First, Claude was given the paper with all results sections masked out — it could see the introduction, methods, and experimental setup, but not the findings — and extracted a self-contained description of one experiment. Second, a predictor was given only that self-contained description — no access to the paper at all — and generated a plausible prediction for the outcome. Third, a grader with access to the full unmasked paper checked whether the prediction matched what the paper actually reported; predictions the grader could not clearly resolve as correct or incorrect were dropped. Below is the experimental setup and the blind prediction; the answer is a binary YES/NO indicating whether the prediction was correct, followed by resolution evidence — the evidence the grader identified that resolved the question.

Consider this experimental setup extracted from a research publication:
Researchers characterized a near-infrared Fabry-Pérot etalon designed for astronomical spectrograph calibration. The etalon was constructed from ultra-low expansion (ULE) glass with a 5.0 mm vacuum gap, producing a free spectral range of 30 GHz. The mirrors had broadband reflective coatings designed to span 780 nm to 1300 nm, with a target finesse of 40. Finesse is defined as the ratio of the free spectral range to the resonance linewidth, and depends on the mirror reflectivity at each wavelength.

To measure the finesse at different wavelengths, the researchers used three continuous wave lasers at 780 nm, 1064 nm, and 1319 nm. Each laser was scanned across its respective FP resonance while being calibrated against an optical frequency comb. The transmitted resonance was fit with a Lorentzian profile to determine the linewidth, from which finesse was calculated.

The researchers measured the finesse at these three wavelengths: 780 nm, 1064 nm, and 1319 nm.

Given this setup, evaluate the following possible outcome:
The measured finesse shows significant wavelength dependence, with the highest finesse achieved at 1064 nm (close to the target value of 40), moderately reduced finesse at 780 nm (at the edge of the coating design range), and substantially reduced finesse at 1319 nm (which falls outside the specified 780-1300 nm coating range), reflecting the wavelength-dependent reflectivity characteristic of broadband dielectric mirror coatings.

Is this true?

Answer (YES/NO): NO